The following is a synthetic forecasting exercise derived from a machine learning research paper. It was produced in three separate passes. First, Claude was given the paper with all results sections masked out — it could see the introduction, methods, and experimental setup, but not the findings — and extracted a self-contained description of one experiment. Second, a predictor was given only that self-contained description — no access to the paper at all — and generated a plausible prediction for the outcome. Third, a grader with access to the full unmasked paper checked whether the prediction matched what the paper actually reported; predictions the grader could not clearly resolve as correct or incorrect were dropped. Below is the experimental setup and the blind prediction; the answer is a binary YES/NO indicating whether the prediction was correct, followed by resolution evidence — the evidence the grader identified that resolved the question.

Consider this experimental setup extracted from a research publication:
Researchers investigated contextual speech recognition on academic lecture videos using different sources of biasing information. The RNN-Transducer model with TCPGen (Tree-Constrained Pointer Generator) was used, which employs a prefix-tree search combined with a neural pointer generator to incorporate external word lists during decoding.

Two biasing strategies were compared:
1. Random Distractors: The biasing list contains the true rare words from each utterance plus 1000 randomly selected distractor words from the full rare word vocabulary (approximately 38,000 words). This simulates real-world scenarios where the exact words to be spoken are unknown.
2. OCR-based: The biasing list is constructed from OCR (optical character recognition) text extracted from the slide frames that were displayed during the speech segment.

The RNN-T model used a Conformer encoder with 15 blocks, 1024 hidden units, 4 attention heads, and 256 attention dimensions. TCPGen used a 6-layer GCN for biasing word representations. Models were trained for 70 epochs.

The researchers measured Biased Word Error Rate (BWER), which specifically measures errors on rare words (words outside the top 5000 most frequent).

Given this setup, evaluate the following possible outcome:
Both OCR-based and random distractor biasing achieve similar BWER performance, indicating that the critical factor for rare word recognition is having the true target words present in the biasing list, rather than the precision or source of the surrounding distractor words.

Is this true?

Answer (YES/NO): NO